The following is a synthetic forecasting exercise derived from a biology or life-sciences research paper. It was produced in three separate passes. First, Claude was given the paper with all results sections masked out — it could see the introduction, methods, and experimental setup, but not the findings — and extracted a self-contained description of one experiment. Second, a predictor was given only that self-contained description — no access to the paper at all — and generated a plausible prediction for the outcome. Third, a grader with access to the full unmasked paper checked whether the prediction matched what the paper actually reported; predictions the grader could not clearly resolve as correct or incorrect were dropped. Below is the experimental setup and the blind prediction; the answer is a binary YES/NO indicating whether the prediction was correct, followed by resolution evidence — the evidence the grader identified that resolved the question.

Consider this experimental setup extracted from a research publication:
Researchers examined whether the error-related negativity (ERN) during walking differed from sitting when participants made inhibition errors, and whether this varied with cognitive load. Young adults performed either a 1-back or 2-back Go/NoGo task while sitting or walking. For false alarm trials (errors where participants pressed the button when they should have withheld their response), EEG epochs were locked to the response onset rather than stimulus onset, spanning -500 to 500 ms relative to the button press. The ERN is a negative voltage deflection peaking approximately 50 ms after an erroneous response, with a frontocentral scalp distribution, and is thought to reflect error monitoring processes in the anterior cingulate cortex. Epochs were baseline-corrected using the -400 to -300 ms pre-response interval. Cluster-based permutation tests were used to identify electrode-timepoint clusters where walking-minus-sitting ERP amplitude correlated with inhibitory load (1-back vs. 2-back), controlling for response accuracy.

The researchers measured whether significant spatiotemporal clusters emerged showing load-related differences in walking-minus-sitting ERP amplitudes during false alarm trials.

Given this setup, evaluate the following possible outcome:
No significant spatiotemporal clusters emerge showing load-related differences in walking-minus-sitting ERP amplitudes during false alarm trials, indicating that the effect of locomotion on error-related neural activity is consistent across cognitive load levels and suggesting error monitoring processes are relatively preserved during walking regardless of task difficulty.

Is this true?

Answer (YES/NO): YES